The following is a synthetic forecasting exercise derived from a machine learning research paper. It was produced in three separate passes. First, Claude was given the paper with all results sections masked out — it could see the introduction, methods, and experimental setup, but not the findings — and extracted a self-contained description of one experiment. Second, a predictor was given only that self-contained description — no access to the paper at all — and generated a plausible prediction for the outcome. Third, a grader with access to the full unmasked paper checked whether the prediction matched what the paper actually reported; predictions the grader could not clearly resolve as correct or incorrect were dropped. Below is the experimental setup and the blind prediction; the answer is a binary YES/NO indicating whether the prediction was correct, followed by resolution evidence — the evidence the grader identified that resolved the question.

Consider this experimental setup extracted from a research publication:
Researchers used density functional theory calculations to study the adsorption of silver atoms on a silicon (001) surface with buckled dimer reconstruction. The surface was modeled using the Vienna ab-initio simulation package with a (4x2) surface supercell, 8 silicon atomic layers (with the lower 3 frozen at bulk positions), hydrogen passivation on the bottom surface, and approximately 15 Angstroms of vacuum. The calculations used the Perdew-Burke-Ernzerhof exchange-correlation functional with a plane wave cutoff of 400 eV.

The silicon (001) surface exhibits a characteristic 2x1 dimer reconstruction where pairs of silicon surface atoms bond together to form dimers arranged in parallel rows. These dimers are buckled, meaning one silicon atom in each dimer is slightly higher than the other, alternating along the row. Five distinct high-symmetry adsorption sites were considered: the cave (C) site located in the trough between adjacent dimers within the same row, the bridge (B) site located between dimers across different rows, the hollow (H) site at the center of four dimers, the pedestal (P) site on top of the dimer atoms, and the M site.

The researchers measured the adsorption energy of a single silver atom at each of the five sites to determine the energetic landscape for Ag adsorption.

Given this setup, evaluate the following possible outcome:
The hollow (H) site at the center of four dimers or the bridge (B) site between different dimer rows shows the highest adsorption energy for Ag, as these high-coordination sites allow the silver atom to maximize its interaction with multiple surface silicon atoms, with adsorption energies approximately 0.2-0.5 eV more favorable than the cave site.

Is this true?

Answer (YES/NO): NO